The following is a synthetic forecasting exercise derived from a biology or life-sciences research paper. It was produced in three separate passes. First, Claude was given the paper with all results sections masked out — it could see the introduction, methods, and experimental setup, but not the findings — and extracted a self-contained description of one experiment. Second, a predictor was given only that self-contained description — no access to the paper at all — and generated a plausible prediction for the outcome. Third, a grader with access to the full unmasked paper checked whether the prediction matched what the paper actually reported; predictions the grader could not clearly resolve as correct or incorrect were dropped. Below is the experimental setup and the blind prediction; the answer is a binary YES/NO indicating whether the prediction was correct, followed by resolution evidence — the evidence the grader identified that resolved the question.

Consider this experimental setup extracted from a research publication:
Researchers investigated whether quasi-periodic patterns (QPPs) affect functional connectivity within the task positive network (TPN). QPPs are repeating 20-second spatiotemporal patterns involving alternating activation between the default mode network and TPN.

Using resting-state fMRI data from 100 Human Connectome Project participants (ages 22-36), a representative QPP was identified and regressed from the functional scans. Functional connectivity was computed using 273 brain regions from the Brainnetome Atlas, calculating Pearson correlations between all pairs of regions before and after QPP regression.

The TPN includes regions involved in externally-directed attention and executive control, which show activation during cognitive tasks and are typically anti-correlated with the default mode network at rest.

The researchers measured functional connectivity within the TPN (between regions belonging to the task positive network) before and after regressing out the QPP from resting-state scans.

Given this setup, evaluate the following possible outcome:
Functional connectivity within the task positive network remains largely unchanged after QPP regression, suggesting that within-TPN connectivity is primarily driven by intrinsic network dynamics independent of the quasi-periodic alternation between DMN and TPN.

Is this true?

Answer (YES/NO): NO